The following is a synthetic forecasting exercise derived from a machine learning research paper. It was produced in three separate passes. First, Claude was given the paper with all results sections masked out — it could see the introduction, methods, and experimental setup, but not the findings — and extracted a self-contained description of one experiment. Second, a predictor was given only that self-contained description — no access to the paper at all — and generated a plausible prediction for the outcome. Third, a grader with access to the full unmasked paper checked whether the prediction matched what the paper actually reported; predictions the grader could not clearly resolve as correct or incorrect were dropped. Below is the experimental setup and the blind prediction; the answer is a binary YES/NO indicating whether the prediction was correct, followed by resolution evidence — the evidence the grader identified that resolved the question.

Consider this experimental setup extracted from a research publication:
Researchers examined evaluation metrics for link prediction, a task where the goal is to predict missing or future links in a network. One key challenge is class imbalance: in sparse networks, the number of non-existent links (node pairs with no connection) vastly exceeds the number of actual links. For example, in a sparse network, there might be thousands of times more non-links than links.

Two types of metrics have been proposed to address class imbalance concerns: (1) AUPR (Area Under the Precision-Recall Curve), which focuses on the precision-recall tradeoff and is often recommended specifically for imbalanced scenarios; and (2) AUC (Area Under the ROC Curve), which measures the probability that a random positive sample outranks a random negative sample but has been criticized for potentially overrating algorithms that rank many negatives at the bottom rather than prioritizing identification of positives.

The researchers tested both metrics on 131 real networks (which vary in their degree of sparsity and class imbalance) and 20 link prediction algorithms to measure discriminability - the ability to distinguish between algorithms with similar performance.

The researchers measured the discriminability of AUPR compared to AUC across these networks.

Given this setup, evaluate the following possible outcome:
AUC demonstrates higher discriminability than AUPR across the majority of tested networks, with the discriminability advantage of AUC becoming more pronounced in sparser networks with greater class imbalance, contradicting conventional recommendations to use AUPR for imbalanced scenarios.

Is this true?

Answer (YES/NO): NO